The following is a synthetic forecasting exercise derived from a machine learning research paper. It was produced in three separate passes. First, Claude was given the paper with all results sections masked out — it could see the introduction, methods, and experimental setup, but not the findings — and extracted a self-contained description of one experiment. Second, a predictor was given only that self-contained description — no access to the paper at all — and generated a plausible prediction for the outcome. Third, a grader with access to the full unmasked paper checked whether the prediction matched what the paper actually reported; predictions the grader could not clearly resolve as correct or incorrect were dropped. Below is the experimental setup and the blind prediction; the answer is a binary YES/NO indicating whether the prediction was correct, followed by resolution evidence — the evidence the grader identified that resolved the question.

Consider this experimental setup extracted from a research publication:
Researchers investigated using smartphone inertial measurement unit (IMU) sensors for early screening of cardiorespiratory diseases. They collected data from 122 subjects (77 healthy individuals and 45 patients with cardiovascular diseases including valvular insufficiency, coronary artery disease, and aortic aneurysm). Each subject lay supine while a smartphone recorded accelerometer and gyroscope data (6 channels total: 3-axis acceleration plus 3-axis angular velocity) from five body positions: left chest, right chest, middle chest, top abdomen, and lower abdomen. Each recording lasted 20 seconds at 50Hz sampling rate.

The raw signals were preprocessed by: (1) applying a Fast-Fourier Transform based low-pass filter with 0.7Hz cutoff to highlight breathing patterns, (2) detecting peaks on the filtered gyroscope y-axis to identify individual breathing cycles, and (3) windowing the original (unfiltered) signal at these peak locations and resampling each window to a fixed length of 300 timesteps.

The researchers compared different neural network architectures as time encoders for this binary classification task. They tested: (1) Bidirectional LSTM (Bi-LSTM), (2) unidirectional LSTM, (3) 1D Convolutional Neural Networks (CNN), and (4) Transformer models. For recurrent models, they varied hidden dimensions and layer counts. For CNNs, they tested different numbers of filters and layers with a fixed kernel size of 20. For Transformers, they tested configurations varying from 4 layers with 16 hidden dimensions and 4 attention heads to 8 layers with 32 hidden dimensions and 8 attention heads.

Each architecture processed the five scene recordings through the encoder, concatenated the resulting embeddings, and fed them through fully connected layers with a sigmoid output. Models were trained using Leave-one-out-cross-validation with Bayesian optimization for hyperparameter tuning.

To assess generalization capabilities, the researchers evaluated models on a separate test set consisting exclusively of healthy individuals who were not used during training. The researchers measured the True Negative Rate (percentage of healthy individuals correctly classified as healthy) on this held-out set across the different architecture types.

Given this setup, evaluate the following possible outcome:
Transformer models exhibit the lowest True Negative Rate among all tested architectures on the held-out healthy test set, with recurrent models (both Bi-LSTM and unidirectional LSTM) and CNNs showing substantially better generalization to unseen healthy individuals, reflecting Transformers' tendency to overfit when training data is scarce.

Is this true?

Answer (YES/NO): NO